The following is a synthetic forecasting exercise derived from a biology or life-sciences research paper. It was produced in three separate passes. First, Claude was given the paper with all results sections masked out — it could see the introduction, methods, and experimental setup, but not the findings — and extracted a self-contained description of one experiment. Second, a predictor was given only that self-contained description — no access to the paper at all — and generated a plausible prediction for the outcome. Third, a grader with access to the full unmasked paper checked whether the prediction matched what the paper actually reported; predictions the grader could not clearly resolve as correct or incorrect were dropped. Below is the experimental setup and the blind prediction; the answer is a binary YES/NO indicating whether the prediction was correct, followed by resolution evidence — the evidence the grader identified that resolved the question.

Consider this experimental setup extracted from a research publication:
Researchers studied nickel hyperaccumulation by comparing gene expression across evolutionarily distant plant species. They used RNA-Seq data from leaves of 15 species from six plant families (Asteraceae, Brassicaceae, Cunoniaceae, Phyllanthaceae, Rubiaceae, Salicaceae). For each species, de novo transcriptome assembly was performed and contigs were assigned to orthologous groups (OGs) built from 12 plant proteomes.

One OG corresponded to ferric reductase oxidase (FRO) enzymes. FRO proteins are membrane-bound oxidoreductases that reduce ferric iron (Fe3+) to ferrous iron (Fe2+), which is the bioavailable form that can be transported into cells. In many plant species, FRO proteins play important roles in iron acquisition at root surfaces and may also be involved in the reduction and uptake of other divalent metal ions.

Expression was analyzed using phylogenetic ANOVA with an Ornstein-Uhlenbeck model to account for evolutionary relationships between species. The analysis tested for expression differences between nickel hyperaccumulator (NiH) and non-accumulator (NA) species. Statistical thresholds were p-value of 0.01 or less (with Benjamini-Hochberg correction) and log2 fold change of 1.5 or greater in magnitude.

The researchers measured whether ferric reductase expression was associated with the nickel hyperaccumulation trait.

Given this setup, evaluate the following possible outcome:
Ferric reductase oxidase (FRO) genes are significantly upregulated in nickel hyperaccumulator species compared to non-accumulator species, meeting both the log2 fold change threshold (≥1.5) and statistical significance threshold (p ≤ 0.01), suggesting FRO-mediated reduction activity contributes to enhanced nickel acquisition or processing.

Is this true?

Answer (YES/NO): YES